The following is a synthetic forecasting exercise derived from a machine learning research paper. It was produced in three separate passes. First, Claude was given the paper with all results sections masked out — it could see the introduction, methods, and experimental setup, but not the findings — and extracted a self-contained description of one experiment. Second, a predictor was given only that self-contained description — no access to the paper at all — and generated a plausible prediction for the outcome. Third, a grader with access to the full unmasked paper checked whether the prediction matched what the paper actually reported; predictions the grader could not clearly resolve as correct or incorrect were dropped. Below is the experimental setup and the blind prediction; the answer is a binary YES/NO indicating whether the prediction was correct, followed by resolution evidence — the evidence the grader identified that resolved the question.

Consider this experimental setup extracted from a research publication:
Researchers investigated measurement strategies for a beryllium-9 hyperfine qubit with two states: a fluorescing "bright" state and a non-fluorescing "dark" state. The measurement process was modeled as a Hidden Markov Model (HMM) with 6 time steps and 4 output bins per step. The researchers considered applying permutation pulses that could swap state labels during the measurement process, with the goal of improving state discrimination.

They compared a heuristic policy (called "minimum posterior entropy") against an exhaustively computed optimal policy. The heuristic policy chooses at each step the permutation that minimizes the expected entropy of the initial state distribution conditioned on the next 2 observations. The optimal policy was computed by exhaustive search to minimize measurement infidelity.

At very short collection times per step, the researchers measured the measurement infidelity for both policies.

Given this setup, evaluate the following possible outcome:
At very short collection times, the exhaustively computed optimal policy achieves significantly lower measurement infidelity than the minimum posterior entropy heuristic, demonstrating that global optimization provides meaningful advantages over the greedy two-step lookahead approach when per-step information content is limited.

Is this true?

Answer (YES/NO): NO